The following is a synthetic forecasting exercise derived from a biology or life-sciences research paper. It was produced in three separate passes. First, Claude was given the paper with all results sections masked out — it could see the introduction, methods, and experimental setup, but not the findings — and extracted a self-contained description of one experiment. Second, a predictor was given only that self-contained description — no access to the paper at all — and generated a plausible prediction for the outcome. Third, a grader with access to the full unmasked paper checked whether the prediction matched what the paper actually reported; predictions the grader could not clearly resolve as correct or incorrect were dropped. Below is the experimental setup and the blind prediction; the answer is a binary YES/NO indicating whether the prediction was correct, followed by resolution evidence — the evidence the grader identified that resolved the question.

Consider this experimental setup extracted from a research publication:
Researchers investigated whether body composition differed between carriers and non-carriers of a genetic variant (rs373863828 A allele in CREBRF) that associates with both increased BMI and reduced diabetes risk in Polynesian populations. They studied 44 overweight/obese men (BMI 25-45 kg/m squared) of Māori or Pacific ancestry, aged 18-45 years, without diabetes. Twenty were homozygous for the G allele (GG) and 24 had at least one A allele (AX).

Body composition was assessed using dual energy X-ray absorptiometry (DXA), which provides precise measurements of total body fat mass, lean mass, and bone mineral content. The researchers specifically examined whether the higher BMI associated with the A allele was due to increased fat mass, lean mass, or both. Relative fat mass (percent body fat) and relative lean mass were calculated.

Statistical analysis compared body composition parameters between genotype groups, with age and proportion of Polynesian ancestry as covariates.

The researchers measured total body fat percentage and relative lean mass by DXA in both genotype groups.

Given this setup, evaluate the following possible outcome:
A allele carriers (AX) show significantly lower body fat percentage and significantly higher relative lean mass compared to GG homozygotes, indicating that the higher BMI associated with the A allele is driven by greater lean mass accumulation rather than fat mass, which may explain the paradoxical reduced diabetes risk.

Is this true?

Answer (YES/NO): NO